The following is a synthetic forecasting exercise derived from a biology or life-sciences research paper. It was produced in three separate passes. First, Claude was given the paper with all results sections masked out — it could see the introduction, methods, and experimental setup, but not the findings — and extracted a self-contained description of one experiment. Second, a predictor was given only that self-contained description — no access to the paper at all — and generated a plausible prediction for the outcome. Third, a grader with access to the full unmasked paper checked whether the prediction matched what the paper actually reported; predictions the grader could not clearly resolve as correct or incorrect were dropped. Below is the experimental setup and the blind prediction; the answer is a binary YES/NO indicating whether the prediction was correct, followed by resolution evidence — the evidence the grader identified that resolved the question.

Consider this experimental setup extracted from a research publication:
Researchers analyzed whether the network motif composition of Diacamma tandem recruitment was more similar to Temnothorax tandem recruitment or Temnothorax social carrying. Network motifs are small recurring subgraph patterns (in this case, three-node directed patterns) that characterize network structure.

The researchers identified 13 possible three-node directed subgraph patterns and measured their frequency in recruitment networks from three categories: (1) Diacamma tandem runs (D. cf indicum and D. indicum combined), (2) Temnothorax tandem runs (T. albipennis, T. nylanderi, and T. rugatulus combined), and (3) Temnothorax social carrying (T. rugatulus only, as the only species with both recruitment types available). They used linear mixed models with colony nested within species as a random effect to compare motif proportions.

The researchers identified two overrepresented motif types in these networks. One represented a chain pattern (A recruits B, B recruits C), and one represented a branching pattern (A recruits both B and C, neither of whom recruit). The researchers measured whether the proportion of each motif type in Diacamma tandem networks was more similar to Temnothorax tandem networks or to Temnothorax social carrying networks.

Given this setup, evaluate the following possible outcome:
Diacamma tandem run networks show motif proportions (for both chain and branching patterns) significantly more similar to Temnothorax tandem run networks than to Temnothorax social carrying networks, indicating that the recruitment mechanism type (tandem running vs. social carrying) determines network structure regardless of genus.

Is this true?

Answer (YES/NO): NO